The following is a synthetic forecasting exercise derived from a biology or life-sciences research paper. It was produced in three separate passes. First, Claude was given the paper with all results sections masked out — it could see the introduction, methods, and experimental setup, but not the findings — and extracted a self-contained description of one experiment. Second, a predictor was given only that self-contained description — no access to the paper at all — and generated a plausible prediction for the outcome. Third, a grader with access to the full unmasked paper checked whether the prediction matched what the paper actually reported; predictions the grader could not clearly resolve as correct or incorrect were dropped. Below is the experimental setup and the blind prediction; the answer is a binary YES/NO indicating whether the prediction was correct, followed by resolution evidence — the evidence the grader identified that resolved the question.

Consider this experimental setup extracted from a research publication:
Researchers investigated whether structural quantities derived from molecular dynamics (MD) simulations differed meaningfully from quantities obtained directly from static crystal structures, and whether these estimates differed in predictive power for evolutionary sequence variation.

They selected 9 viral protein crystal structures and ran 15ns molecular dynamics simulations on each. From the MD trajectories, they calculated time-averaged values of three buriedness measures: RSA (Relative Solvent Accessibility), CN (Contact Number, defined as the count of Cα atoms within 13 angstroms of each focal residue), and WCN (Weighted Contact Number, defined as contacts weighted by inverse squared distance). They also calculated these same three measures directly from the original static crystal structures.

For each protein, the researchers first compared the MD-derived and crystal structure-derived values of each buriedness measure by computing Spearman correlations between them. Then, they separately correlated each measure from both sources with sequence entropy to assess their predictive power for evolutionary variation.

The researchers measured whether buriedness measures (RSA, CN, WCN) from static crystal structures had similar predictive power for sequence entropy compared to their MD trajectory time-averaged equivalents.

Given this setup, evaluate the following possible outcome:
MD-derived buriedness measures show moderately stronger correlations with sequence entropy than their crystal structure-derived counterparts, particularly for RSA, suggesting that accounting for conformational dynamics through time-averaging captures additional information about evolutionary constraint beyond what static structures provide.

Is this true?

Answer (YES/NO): NO